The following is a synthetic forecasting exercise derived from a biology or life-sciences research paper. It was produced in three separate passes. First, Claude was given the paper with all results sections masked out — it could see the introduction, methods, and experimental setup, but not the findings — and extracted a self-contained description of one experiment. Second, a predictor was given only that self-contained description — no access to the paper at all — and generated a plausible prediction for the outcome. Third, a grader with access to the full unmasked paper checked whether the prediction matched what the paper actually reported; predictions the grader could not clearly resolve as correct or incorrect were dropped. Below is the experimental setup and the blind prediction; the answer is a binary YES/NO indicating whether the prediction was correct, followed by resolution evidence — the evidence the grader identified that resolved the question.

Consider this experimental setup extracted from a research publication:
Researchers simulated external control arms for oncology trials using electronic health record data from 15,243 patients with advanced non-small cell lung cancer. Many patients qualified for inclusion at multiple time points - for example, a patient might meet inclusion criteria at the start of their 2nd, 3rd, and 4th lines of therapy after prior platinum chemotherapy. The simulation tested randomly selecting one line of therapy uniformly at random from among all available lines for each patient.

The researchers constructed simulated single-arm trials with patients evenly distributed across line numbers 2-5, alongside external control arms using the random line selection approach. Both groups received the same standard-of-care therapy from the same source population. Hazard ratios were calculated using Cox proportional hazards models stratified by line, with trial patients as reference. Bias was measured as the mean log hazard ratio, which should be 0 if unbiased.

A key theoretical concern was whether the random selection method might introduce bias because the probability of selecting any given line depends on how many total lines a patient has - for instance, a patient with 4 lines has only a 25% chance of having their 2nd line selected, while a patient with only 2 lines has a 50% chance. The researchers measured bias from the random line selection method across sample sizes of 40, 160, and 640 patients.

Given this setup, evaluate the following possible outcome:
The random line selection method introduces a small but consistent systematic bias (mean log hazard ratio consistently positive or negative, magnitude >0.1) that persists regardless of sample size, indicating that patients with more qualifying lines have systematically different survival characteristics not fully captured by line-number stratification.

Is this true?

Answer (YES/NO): YES